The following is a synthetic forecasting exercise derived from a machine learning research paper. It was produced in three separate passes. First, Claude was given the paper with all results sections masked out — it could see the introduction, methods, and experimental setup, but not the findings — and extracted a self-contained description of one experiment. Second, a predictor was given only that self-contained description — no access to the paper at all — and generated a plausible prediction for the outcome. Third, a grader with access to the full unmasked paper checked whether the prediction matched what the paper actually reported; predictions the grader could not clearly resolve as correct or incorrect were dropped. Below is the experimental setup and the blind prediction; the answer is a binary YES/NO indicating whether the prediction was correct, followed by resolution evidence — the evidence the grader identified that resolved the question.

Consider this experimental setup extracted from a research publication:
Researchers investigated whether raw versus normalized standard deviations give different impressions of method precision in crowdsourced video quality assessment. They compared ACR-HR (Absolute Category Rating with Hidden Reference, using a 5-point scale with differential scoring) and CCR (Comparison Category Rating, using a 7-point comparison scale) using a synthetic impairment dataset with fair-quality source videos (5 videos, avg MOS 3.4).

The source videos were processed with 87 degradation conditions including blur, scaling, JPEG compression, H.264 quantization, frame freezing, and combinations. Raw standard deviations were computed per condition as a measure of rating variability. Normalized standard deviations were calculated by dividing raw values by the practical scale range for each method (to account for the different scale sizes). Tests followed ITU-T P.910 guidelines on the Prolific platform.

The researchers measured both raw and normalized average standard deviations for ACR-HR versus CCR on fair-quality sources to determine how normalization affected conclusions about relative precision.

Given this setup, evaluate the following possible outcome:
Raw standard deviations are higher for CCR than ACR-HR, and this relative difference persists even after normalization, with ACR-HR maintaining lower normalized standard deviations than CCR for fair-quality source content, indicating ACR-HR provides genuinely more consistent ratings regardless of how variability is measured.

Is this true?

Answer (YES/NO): YES